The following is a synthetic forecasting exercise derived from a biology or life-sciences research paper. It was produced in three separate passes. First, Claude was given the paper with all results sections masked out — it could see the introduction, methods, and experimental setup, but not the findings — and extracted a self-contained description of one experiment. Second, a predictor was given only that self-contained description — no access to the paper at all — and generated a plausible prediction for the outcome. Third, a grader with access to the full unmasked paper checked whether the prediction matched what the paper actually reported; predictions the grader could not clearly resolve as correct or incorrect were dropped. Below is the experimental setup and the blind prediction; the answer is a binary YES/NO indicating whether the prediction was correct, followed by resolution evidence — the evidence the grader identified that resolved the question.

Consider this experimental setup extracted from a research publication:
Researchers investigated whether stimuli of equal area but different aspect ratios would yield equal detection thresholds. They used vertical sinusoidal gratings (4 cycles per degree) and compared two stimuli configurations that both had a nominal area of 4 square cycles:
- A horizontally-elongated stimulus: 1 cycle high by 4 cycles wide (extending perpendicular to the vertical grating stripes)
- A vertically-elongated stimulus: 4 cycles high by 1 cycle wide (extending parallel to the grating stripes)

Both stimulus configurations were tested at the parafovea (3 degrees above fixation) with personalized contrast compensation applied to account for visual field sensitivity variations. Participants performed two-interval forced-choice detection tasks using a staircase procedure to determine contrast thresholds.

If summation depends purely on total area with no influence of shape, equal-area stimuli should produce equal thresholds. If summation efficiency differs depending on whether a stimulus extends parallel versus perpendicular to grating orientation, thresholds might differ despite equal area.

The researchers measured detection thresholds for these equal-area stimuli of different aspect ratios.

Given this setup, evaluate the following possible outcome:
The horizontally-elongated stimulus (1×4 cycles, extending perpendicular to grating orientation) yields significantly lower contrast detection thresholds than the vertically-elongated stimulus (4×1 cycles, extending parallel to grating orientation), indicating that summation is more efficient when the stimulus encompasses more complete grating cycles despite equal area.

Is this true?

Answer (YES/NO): NO